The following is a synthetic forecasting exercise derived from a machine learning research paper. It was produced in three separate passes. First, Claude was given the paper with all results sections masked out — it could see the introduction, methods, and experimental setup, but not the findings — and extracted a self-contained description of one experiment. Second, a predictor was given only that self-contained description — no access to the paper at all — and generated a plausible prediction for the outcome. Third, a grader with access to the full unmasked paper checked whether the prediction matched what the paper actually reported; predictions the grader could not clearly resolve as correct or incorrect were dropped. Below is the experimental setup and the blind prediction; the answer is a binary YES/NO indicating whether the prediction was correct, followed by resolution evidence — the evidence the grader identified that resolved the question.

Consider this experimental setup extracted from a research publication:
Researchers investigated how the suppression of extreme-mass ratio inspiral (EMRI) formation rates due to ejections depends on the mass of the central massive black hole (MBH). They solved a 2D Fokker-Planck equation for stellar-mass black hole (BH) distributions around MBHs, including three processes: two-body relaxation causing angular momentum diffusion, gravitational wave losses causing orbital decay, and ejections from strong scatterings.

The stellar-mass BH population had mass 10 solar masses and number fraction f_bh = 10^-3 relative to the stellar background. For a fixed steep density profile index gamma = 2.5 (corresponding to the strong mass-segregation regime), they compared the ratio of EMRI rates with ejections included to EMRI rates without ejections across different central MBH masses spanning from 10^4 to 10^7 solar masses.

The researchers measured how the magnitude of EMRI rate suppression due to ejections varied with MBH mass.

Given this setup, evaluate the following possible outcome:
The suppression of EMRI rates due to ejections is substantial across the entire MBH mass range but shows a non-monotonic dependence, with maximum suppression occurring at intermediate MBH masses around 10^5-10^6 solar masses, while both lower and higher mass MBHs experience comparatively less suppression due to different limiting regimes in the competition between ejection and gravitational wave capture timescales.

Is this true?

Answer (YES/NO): NO